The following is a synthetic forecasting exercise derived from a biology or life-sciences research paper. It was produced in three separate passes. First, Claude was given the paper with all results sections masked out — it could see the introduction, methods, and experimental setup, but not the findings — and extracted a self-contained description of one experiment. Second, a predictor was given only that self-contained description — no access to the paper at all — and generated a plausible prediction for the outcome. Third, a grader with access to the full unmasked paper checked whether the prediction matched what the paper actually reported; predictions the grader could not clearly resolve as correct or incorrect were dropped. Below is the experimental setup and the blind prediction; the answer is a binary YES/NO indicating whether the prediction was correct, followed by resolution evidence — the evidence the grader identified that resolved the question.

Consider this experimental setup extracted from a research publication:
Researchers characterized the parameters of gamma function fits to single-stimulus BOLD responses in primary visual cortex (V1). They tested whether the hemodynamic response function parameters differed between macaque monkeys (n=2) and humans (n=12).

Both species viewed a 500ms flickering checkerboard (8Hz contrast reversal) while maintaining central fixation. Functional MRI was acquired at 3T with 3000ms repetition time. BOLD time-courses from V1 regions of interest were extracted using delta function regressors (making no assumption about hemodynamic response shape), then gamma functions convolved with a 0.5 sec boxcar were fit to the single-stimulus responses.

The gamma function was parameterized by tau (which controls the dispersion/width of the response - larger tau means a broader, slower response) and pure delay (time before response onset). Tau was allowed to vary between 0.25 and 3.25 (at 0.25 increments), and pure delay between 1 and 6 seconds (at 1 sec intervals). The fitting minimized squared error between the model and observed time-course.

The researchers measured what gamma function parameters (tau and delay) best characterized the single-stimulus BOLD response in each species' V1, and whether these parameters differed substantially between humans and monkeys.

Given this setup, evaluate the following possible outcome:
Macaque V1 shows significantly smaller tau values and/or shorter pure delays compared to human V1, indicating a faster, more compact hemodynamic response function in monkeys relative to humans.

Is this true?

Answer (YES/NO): NO